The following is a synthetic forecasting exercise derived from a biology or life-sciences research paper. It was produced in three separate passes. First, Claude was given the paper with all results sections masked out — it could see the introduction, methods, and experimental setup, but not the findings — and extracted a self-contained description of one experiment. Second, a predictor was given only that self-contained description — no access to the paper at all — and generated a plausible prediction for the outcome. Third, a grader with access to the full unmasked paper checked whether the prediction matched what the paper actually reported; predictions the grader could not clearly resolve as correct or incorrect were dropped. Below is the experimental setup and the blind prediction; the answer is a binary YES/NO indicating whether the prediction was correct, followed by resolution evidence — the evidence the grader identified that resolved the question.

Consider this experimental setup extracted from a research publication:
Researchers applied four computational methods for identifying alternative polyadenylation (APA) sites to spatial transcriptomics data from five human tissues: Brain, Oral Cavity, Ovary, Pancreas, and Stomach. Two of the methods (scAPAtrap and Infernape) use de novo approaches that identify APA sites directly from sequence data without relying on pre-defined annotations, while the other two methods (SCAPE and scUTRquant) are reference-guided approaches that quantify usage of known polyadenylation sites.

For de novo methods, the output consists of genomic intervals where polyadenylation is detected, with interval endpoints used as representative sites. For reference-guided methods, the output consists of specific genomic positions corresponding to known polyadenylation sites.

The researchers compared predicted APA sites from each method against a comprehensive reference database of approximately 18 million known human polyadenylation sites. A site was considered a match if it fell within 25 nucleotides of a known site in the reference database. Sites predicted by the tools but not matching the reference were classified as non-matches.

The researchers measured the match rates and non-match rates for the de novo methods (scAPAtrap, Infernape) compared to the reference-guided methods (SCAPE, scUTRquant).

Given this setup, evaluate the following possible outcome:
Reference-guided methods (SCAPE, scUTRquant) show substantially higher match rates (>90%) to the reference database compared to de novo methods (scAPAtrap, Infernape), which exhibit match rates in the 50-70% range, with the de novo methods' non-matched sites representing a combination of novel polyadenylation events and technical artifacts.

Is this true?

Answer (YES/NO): NO